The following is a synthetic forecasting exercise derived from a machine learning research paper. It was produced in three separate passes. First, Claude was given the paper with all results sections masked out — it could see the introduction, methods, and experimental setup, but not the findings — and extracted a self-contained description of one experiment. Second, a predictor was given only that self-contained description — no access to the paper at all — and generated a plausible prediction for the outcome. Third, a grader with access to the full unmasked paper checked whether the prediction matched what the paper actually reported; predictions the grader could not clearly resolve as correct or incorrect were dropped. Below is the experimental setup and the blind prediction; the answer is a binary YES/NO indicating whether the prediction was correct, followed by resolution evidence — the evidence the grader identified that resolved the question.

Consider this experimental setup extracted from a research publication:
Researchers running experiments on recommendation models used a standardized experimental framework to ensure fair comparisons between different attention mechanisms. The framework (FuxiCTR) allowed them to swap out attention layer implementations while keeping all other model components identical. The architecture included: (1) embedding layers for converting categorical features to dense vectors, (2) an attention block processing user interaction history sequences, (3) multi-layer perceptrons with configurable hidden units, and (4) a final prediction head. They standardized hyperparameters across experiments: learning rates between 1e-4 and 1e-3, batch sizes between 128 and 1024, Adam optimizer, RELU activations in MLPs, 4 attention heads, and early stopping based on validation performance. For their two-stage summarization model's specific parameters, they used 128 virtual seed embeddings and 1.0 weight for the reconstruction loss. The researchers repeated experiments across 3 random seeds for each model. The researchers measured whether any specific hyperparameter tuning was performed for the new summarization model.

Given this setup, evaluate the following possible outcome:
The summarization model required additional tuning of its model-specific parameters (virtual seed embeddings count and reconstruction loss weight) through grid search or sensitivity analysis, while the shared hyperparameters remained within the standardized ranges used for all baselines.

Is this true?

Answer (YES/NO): NO